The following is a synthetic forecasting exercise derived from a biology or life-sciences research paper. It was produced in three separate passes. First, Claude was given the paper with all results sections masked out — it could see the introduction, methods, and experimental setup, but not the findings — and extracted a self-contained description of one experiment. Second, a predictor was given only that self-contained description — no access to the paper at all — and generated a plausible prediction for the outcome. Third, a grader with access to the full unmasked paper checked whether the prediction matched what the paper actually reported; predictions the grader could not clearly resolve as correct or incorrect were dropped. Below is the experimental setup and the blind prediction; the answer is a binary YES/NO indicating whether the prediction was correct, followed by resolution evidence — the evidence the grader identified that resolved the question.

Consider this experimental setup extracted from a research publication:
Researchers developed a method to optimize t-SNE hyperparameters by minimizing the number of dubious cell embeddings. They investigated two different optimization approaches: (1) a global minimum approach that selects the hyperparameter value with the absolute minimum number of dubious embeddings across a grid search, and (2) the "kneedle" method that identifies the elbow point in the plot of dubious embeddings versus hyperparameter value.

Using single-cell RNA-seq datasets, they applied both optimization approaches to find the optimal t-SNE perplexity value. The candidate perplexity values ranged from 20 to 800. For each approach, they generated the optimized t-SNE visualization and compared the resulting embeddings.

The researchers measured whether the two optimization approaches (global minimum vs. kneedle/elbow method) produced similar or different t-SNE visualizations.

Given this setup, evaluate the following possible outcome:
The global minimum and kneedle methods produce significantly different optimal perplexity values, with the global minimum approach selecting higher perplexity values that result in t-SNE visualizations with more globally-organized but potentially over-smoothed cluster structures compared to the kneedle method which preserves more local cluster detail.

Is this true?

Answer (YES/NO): NO